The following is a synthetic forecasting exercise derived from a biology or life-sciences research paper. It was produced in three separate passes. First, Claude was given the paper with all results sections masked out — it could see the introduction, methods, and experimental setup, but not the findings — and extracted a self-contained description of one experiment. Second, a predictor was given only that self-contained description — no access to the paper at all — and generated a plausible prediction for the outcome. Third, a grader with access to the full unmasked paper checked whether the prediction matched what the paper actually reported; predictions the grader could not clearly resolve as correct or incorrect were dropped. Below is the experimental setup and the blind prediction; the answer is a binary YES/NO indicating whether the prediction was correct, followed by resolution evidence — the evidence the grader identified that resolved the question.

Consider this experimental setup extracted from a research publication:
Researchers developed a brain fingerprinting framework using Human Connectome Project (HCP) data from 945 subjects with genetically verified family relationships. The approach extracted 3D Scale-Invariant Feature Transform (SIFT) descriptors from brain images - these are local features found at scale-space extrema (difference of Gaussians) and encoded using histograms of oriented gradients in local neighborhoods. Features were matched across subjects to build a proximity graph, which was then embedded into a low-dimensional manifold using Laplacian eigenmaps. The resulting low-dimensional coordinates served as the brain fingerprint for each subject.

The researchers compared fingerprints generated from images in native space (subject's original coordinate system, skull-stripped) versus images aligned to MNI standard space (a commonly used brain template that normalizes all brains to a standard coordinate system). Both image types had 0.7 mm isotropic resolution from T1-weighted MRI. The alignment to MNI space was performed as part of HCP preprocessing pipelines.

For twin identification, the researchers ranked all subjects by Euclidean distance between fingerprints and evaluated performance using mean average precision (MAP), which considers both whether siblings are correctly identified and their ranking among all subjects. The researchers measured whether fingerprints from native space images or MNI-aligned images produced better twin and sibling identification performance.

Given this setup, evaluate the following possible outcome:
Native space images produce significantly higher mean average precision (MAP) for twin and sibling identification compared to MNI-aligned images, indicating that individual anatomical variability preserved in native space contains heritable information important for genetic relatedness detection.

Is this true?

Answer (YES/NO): NO